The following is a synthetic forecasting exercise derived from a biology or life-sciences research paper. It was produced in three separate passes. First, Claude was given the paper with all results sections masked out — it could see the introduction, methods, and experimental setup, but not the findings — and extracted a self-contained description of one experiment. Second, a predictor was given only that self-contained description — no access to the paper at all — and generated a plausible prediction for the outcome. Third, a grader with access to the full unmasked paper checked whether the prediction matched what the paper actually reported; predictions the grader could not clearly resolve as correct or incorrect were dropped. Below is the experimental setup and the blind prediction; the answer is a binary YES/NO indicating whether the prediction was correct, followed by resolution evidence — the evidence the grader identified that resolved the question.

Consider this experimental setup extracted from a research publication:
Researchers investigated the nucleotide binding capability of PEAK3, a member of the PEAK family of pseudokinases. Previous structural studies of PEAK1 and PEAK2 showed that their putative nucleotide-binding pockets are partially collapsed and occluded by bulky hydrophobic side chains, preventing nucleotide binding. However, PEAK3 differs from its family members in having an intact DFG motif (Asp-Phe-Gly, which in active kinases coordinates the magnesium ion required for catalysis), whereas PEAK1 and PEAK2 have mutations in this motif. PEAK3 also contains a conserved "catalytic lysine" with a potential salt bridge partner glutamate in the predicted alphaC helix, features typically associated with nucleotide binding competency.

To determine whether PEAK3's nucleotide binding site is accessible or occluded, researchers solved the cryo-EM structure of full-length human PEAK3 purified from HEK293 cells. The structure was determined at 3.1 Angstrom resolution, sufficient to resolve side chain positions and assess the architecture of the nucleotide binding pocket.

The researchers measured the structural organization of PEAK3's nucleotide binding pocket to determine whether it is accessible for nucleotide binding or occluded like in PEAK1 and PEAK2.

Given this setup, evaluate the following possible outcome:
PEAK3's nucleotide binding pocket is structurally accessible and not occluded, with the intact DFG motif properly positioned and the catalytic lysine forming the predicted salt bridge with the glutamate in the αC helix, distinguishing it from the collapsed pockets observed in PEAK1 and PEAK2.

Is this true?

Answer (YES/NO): NO